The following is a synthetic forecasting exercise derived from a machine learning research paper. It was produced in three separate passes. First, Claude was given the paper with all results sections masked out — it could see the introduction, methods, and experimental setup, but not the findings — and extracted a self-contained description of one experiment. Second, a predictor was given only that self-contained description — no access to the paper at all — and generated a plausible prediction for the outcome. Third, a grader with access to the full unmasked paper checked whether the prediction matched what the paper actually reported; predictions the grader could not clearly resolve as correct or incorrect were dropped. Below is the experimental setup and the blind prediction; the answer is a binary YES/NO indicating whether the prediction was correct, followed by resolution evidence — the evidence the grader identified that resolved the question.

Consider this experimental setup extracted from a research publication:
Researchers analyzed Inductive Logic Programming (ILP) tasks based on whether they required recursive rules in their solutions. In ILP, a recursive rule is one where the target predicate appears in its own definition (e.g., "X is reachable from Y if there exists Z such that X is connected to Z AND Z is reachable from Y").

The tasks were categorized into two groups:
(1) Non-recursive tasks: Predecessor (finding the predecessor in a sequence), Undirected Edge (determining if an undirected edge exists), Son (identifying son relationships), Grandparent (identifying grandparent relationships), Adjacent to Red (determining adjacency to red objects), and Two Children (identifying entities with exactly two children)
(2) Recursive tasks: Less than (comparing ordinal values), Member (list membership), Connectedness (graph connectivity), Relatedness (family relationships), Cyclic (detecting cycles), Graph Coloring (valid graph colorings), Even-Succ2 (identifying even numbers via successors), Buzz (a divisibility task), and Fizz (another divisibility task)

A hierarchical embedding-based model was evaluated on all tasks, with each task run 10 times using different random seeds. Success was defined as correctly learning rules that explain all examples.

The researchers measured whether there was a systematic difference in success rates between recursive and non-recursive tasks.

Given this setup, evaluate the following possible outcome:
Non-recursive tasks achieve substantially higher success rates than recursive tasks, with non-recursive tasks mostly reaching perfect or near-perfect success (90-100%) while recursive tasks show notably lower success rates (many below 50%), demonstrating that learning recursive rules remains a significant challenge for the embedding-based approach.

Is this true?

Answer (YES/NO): NO